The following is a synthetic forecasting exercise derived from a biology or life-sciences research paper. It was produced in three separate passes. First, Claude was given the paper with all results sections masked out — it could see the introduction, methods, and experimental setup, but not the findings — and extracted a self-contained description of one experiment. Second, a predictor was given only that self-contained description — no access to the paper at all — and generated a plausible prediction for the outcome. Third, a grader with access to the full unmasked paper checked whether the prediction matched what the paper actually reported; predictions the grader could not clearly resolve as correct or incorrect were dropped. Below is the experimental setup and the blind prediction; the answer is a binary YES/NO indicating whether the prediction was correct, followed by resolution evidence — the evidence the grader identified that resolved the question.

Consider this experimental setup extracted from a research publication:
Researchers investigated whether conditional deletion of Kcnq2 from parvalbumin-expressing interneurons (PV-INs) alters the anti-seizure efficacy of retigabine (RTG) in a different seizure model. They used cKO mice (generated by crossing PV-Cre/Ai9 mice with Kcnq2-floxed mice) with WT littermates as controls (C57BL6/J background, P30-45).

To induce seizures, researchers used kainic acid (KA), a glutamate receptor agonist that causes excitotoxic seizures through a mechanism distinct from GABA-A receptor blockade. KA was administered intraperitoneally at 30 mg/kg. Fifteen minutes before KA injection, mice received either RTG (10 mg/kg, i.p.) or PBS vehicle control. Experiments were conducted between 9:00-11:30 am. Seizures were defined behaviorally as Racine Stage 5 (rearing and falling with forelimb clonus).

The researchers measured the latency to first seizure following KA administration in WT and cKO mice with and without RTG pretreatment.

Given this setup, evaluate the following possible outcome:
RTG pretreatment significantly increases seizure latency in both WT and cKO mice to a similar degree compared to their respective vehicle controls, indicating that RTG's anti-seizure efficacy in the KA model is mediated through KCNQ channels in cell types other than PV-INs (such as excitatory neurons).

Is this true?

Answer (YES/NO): NO